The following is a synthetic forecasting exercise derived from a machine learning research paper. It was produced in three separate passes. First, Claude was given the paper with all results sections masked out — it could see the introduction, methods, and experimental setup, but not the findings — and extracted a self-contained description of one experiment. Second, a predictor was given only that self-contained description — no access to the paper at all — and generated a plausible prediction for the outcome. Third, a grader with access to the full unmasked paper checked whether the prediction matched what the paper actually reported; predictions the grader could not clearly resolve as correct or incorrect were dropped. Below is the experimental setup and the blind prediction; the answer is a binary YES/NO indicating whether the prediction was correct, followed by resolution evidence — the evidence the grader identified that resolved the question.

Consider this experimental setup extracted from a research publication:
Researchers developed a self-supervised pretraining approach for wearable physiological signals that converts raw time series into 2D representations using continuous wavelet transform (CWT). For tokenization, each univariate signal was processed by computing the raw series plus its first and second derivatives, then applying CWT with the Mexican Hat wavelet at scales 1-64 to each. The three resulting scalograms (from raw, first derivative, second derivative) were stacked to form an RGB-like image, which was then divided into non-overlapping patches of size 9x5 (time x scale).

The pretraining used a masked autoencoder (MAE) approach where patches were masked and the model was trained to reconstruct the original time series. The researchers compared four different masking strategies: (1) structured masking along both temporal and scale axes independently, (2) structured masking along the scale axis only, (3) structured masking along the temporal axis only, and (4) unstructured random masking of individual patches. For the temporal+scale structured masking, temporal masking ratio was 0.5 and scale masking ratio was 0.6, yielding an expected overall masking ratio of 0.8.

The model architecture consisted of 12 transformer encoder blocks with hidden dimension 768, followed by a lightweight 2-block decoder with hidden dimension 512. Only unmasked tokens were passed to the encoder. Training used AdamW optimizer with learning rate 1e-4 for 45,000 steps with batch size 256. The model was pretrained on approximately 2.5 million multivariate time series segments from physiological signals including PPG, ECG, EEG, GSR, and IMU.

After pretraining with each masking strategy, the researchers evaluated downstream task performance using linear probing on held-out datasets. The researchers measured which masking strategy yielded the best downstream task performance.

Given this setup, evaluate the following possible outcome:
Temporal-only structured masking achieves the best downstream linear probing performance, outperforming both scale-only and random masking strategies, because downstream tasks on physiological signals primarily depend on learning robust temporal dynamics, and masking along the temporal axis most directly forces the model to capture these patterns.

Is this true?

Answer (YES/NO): NO